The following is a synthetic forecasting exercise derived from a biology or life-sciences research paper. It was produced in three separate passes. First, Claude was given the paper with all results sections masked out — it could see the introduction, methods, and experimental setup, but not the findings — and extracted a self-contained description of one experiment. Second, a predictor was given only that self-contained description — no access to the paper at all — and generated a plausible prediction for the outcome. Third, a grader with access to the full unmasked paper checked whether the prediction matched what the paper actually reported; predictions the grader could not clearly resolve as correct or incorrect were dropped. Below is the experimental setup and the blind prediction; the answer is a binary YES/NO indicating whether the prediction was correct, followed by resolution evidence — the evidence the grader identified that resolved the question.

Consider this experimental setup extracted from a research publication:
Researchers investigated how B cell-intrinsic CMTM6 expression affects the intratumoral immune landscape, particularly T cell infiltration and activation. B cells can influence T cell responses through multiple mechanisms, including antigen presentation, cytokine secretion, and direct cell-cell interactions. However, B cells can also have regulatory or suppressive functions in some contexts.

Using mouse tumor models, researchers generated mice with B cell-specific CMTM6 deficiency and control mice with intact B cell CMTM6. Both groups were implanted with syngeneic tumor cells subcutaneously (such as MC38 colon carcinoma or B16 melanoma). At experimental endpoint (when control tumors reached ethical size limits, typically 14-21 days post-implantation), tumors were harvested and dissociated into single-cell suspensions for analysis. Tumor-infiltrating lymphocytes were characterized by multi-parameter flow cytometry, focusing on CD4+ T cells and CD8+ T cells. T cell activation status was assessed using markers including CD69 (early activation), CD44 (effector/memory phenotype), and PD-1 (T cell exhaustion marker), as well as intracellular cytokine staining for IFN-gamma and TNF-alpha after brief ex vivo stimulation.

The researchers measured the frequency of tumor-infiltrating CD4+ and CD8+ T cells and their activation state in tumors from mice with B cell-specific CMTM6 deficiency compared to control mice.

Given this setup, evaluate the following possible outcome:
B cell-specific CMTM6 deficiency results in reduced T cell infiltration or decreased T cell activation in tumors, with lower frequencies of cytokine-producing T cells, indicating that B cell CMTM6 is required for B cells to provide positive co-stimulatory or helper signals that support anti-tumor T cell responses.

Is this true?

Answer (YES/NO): YES